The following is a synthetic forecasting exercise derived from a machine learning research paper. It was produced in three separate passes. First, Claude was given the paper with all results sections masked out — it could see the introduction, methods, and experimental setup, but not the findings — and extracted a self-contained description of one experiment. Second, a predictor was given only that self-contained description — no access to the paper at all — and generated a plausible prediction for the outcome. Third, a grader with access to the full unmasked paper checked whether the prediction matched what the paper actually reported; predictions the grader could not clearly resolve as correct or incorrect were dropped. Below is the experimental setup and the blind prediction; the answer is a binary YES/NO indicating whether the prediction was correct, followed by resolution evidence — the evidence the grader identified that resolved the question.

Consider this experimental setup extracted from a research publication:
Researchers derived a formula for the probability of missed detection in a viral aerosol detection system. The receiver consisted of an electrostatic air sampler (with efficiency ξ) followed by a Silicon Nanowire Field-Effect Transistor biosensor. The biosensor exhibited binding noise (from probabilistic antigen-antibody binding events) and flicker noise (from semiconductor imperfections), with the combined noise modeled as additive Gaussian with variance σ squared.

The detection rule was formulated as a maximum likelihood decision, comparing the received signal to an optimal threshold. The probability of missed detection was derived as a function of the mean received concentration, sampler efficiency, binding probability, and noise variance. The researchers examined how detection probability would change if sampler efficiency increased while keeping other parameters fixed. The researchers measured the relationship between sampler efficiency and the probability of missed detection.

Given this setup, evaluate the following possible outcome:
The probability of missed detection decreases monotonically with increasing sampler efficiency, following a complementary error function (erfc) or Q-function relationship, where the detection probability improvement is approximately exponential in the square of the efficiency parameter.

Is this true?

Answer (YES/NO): YES